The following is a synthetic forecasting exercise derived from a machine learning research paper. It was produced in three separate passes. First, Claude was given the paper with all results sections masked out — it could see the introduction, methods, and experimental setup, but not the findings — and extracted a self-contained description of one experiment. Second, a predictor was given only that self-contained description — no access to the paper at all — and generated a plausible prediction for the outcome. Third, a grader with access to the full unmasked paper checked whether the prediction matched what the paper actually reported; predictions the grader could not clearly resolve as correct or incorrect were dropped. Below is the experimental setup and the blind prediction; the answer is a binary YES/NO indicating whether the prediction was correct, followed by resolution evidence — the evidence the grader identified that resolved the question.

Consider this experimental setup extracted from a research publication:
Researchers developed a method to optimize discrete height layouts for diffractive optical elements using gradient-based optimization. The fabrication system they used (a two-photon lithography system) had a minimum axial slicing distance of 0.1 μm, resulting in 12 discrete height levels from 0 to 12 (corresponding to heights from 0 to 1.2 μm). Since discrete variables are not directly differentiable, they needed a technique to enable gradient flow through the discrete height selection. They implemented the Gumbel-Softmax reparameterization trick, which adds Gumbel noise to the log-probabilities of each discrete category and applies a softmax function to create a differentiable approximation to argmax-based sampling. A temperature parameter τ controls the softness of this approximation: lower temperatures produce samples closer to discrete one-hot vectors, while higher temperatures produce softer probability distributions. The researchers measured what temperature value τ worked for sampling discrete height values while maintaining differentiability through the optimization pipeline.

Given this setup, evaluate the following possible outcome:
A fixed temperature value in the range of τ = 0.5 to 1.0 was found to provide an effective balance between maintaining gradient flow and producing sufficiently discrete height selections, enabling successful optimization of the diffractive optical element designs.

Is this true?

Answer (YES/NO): YES